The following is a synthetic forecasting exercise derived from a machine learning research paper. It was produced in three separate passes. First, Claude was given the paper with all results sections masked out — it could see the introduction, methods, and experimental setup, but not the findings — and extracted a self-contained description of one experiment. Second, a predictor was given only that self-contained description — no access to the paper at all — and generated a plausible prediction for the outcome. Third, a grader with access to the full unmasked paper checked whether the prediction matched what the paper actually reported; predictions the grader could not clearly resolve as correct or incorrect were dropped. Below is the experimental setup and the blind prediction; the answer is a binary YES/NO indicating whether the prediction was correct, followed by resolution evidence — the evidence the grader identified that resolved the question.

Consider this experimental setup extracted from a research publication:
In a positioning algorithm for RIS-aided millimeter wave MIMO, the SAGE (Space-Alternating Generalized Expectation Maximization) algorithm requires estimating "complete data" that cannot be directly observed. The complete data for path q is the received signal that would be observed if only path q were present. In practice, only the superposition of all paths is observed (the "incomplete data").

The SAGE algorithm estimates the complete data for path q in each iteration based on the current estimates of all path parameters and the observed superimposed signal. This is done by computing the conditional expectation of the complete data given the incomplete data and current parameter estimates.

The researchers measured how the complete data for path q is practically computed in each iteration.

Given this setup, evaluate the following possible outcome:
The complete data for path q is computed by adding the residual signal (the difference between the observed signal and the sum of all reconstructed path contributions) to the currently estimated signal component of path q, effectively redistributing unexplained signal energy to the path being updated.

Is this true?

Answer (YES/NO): NO